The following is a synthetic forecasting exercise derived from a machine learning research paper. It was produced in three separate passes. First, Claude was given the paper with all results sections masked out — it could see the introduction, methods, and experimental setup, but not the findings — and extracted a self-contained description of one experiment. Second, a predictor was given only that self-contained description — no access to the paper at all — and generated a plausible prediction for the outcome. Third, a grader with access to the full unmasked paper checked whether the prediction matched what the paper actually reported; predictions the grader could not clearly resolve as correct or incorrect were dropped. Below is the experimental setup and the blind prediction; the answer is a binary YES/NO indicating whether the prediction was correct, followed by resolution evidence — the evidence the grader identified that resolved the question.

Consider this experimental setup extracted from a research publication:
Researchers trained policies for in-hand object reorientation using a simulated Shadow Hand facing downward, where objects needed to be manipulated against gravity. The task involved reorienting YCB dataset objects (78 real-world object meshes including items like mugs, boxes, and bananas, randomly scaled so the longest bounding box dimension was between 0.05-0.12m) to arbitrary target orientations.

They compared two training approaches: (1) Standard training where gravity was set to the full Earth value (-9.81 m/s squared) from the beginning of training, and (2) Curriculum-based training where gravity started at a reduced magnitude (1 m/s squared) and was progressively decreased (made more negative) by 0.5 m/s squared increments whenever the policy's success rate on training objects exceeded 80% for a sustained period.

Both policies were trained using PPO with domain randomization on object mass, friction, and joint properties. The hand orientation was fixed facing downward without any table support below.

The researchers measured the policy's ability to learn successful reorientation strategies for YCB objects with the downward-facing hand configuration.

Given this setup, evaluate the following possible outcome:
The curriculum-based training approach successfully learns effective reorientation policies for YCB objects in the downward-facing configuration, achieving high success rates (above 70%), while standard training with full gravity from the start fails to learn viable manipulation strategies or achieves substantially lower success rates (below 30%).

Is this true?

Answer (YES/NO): NO